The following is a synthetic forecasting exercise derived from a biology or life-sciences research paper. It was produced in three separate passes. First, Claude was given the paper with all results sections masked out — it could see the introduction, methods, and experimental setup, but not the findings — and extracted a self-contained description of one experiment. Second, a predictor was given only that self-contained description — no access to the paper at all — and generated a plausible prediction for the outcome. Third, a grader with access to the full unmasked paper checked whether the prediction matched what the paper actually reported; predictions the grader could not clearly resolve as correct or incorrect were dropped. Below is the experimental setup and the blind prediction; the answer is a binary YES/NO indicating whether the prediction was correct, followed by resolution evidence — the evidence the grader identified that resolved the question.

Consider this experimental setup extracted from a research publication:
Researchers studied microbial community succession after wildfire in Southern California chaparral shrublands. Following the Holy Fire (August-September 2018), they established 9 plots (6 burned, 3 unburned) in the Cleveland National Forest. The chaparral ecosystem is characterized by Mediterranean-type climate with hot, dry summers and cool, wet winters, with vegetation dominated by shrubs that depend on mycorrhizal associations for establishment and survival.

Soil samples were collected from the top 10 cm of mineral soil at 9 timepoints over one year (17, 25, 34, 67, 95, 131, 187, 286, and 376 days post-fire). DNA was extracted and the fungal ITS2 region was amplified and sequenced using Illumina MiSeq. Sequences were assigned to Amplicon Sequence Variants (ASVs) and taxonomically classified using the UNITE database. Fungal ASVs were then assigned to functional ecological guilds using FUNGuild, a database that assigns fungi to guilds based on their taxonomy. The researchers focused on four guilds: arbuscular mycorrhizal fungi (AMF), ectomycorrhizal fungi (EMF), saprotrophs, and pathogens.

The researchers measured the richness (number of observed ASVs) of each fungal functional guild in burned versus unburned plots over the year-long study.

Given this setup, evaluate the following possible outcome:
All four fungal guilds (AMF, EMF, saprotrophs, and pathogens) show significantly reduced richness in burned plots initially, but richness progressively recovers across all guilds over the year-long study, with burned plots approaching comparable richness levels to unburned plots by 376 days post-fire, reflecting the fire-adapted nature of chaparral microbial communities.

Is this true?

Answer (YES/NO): NO